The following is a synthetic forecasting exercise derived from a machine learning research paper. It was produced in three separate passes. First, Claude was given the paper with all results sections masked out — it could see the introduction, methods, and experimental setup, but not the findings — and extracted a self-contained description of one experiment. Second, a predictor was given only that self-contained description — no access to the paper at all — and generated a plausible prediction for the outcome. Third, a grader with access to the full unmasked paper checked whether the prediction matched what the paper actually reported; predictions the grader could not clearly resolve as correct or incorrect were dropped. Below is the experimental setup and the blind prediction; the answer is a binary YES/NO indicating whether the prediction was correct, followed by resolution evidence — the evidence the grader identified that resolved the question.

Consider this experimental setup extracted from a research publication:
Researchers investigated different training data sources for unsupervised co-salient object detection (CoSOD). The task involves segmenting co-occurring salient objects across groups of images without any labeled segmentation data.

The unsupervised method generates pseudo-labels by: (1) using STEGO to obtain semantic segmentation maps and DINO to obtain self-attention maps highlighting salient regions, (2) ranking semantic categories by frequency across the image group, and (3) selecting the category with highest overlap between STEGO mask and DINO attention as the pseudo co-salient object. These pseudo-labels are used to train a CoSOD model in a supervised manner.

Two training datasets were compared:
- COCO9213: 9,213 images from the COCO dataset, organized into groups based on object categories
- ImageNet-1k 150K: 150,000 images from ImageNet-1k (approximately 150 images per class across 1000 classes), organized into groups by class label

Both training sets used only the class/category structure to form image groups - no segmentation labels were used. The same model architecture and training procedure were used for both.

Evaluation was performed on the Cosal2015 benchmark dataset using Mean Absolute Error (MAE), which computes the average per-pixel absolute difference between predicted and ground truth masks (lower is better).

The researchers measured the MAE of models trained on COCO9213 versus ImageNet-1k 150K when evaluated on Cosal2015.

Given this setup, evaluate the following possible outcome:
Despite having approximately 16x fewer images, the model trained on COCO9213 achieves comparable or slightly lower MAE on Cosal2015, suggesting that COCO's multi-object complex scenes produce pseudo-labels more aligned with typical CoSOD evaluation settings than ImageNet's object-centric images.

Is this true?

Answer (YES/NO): NO